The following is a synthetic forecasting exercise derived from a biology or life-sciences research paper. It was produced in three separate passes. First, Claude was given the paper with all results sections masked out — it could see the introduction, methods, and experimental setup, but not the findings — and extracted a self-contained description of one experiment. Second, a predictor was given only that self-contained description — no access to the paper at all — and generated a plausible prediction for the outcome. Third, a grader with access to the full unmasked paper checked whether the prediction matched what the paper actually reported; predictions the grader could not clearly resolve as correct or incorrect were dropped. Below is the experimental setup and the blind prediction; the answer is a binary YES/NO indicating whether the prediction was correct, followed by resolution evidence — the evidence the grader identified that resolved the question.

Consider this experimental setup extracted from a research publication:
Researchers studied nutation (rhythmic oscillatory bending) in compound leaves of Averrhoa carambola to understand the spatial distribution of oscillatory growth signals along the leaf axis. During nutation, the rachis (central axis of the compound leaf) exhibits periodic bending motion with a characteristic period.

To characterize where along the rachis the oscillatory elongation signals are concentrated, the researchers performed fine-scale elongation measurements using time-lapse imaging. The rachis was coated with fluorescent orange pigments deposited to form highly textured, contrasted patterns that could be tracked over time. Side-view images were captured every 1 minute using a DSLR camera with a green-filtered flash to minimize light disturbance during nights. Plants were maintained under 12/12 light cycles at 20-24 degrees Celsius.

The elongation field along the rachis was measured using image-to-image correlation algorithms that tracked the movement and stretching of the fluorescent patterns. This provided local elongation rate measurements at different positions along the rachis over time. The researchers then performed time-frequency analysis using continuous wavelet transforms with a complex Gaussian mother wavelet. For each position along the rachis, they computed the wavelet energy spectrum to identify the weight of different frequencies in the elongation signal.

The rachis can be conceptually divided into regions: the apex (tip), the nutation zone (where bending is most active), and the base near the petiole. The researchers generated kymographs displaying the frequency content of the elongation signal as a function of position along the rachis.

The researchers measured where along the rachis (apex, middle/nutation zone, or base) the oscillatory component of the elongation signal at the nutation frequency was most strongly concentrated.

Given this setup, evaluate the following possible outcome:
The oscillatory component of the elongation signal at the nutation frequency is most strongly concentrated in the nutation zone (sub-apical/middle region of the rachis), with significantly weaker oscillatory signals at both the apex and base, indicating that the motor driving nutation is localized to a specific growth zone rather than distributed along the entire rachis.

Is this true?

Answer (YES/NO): YES